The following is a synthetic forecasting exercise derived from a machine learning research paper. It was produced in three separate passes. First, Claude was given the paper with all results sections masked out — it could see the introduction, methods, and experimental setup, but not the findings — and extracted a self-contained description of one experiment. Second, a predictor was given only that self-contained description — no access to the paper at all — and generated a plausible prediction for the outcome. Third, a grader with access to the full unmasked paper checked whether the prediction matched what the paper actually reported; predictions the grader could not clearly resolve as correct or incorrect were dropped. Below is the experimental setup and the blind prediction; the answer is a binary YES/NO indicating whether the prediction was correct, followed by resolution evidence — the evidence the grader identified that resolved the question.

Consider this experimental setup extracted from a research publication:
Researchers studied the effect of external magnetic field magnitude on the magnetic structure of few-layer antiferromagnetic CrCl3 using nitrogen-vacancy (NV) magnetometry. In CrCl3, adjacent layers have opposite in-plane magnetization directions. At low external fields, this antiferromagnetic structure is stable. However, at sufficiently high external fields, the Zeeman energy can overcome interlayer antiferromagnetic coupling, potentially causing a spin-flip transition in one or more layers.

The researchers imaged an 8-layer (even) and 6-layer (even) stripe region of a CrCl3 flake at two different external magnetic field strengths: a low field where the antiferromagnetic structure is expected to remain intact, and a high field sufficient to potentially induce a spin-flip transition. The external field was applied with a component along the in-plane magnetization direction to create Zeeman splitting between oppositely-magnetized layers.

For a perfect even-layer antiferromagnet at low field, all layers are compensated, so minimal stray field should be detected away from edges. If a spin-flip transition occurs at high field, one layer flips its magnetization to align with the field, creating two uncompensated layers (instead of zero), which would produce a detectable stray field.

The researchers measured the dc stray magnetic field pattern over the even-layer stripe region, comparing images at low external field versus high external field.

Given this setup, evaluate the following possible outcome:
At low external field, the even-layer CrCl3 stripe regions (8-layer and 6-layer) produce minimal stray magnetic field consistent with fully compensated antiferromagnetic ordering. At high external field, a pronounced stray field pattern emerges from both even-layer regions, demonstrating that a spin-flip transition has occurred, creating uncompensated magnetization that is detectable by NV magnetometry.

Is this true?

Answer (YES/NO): YES